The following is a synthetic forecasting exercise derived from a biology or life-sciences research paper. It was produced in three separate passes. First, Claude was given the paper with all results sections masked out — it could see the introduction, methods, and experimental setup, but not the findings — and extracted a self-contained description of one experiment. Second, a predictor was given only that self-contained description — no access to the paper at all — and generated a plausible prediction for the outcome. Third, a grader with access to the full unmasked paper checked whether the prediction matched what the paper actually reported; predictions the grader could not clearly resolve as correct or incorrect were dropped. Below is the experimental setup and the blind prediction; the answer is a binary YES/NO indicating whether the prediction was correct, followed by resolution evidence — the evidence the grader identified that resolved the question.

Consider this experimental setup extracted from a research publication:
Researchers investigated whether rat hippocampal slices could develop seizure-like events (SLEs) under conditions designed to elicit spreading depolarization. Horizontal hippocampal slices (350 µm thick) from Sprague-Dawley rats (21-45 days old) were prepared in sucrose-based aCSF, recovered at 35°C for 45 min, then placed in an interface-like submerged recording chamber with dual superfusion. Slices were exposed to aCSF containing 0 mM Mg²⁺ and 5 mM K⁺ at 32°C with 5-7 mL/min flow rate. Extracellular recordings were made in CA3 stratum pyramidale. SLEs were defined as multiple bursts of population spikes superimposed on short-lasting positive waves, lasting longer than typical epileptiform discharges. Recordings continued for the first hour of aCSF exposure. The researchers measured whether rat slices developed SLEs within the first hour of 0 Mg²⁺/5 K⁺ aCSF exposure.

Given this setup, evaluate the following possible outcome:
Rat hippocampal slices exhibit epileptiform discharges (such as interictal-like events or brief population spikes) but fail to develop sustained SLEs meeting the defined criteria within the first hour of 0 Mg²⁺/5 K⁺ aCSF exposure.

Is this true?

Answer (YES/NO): NO